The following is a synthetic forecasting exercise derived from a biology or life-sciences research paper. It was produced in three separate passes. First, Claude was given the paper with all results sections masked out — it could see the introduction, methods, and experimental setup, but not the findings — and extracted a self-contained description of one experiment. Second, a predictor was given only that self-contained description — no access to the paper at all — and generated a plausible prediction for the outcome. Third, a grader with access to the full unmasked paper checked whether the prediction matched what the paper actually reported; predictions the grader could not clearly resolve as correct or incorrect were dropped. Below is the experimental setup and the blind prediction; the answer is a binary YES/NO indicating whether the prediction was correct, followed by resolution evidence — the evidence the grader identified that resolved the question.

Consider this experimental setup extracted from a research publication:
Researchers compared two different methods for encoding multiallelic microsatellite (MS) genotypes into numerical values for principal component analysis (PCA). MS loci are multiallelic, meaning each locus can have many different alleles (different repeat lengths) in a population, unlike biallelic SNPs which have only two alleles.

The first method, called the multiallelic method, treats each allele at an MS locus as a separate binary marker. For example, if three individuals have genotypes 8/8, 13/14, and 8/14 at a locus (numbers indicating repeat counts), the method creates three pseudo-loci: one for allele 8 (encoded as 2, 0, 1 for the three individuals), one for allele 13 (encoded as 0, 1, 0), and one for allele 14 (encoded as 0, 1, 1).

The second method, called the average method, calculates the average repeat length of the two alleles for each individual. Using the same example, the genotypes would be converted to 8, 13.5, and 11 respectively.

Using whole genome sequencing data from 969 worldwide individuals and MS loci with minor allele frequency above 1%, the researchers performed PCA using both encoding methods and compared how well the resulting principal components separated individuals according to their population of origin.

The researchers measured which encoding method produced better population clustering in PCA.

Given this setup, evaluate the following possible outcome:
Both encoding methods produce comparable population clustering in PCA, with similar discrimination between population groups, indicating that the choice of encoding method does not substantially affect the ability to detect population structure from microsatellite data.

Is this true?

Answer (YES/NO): YES